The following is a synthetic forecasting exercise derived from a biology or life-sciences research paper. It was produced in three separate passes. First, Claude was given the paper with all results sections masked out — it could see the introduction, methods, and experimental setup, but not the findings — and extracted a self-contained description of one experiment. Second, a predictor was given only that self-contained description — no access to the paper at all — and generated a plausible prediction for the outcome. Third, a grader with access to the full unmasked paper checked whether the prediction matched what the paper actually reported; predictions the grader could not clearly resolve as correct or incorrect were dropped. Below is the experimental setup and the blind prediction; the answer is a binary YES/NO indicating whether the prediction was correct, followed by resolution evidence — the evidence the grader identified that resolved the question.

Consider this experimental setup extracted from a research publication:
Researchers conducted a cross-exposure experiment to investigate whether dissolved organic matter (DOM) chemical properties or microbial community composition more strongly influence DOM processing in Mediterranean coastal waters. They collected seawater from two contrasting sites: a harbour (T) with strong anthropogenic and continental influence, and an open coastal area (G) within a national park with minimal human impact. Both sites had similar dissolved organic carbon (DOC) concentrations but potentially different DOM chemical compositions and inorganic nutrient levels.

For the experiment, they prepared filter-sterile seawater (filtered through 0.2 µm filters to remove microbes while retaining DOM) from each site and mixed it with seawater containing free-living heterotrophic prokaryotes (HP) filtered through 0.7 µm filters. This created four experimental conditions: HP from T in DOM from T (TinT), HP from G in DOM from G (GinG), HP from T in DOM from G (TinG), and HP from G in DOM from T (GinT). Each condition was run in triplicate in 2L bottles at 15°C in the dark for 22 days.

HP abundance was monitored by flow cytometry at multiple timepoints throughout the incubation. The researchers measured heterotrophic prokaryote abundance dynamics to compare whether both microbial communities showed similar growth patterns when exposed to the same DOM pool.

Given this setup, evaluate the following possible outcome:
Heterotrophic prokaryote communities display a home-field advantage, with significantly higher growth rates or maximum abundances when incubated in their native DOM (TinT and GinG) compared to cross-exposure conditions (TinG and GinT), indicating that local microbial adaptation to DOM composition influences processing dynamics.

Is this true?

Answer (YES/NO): NO